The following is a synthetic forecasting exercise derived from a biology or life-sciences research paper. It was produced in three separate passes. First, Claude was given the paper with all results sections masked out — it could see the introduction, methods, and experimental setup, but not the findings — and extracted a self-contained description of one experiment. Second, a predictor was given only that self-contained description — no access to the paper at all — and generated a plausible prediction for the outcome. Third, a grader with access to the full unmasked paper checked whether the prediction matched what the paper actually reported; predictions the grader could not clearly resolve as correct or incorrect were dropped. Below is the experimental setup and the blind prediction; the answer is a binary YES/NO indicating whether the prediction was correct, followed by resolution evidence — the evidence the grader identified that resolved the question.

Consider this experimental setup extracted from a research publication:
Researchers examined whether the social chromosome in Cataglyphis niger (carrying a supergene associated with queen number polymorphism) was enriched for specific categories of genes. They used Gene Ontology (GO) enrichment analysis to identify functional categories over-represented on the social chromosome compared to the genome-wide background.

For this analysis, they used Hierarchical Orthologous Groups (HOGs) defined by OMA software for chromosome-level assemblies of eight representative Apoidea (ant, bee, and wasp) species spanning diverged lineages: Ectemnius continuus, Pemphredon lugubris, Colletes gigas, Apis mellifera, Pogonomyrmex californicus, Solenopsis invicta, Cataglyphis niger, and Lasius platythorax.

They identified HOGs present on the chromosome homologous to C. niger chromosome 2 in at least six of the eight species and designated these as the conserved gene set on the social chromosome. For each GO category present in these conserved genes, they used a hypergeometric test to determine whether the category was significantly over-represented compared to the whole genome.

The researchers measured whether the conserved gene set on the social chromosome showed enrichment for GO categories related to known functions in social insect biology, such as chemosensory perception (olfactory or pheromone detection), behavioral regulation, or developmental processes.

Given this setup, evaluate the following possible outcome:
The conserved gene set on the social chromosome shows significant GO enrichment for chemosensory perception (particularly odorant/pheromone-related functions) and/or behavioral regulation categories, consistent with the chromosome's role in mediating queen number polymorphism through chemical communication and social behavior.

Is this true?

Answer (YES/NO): YES